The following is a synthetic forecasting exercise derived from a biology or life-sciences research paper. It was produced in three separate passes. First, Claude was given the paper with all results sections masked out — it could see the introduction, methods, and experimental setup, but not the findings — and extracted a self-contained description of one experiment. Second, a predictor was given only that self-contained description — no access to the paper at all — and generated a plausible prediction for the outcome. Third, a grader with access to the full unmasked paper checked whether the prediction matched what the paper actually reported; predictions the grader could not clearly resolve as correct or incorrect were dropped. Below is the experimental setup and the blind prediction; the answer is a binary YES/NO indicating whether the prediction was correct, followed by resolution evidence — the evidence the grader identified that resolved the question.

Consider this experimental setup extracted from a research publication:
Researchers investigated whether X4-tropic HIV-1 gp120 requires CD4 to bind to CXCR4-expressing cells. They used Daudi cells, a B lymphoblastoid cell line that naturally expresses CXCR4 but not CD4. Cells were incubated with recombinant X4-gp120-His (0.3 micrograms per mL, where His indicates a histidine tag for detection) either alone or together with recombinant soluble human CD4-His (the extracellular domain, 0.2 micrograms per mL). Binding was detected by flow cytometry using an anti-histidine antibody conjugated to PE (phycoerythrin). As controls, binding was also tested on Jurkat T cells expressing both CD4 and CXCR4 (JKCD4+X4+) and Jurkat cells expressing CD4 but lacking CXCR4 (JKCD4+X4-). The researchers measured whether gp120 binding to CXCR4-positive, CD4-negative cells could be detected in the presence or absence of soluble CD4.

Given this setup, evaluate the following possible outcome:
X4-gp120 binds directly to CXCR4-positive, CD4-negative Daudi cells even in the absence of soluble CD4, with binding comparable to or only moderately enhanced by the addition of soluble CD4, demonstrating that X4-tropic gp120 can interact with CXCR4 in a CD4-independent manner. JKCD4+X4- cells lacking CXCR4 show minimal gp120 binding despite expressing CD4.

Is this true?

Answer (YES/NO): NO